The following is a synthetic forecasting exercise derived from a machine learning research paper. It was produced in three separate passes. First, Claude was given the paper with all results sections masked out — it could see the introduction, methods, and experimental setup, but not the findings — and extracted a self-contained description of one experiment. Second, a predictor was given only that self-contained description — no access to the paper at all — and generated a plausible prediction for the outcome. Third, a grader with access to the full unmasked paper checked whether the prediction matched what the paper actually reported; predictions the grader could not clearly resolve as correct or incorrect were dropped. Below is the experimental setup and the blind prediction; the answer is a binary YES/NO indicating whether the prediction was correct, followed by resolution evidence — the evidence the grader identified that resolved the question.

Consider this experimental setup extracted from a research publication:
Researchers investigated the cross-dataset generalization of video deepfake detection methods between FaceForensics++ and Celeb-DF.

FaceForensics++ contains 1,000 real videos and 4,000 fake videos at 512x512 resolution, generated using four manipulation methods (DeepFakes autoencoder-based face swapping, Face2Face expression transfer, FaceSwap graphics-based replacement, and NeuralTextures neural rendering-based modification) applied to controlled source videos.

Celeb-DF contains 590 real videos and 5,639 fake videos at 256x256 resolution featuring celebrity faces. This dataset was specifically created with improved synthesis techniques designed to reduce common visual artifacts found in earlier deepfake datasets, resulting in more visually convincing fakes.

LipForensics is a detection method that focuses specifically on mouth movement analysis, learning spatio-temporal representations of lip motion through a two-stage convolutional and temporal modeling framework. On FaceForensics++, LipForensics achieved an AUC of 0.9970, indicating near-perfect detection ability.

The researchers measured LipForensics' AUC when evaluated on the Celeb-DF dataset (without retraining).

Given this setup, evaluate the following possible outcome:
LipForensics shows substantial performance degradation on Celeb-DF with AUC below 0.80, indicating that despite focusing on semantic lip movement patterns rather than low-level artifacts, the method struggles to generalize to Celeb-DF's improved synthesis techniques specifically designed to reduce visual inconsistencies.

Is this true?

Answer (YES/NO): NO